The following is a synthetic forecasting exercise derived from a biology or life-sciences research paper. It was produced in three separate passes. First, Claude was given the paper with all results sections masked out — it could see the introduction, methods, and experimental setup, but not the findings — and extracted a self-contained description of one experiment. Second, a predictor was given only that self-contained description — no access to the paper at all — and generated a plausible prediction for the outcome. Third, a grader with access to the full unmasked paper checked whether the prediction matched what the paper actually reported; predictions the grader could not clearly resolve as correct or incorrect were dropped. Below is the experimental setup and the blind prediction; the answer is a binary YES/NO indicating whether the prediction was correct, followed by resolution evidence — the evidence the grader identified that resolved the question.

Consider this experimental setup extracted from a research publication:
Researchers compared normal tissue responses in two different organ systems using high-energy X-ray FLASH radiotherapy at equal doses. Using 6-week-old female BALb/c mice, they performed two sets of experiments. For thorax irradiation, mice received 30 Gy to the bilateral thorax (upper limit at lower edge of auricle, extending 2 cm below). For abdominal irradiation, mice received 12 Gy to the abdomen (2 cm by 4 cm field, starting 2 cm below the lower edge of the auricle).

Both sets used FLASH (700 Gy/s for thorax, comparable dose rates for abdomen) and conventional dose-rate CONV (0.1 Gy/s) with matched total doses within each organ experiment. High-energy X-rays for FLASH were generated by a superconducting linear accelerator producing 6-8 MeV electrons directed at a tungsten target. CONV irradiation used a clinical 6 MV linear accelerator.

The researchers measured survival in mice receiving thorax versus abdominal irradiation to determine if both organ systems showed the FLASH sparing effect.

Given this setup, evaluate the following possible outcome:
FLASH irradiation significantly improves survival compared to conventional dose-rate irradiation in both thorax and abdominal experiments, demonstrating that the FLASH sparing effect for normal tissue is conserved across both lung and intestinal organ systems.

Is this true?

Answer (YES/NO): NO